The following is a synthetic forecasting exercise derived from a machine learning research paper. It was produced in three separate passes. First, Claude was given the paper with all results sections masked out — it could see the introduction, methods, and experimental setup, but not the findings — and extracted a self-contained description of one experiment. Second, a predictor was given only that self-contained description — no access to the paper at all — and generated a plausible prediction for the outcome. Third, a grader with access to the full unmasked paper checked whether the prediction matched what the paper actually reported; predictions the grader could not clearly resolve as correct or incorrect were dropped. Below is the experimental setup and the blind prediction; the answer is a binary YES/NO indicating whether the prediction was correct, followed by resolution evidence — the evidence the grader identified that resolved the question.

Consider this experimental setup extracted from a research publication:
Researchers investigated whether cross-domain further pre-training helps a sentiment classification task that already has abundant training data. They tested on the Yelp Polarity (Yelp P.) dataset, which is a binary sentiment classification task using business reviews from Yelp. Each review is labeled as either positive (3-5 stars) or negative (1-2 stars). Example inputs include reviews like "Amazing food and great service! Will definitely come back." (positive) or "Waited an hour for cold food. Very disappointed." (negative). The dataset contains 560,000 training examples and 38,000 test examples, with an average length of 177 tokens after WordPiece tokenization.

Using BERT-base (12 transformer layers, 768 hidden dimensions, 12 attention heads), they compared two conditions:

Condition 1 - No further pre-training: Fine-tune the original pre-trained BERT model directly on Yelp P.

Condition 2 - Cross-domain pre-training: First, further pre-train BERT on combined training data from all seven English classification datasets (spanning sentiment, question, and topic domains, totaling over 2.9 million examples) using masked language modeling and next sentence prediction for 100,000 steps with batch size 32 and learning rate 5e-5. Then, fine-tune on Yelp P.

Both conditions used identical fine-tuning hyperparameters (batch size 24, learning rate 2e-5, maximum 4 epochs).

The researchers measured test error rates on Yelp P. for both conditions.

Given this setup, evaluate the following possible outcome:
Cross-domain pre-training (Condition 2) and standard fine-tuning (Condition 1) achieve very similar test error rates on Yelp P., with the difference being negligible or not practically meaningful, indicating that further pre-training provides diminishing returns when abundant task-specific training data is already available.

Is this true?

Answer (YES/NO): NO